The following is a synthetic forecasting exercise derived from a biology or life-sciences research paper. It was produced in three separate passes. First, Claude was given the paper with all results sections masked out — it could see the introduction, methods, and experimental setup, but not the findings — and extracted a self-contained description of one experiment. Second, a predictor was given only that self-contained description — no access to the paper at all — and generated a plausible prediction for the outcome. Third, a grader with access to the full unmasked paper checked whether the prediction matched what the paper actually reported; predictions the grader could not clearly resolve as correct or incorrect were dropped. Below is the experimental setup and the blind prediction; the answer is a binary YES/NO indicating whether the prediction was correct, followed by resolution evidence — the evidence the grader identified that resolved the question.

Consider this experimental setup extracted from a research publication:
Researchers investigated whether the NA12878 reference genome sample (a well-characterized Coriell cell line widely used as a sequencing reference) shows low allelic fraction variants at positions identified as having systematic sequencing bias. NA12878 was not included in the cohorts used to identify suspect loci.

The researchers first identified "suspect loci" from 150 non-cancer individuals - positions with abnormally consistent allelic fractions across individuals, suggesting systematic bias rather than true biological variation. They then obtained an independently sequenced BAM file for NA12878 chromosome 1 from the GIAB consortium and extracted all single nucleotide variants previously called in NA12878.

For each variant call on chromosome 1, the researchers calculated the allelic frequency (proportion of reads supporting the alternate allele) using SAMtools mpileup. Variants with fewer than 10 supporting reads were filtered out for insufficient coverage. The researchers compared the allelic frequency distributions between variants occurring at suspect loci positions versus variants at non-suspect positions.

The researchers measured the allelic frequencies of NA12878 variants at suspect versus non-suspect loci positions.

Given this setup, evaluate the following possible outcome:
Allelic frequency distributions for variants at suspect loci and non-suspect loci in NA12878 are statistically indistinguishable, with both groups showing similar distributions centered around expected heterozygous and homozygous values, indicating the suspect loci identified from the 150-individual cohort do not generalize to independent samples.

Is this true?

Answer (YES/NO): NO